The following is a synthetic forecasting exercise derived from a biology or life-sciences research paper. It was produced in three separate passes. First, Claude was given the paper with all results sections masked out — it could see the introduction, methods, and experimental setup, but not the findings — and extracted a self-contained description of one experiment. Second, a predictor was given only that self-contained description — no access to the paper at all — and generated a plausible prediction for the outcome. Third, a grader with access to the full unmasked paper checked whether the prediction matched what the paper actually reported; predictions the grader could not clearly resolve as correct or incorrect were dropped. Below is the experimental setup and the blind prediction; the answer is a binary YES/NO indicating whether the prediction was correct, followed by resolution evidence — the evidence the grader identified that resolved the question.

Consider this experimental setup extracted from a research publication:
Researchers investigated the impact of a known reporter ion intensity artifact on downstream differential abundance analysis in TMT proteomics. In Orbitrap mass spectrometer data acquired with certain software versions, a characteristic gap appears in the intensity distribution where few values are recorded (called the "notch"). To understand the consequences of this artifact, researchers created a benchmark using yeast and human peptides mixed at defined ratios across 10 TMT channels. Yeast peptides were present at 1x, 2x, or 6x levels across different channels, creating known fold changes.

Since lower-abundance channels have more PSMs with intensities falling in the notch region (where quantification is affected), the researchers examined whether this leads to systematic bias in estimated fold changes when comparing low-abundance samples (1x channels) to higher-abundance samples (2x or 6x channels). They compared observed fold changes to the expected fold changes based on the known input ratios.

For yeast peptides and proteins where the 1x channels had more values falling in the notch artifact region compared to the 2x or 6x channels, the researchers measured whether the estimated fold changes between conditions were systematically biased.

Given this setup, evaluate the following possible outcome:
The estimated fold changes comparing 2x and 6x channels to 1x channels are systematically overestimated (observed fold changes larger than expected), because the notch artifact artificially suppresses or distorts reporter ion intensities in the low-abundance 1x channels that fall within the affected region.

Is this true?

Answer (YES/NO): YES